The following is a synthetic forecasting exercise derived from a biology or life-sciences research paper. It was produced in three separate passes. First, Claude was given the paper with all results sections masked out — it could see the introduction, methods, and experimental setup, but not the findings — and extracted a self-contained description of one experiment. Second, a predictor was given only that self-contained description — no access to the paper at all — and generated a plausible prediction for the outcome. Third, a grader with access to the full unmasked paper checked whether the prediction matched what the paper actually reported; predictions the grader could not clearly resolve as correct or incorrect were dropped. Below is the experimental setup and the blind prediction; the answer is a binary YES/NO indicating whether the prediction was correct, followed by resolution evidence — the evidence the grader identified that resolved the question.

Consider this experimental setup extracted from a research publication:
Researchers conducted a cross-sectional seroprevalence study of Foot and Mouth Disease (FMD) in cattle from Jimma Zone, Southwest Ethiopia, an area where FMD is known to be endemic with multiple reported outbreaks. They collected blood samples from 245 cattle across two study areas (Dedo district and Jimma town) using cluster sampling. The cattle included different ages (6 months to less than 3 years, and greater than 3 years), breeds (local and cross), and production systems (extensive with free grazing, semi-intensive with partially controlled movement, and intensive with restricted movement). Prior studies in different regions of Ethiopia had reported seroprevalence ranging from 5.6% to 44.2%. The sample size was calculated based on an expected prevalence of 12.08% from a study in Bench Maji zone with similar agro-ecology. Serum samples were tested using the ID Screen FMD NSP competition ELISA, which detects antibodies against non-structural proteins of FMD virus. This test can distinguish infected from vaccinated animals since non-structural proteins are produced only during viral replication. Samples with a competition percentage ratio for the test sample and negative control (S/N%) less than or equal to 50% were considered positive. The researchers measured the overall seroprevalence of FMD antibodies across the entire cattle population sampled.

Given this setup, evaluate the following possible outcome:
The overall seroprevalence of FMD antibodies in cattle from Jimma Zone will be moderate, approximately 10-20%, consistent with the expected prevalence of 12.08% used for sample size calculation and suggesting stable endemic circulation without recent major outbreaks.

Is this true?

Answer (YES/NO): NO